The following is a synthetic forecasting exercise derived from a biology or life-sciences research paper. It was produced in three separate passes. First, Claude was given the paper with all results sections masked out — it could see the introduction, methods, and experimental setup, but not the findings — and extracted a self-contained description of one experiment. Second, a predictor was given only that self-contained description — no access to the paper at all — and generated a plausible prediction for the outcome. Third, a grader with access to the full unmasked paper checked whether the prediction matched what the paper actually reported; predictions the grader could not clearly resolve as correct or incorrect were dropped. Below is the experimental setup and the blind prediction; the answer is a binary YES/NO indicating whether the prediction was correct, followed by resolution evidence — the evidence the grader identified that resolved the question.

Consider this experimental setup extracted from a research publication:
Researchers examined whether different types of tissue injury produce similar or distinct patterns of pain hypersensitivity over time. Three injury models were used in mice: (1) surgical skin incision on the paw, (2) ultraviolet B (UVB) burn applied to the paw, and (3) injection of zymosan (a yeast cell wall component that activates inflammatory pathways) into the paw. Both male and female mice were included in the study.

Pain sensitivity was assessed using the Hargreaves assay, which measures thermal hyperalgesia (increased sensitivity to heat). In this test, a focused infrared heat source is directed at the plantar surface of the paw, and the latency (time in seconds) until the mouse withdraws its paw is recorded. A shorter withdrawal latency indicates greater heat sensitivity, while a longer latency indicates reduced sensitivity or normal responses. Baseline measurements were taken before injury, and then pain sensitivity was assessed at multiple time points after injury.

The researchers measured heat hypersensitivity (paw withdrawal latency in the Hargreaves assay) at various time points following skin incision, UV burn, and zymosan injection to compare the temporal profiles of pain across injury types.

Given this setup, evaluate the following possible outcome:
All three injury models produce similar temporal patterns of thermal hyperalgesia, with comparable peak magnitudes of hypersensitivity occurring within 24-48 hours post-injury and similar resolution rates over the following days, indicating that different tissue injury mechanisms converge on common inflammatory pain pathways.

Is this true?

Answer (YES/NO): NO